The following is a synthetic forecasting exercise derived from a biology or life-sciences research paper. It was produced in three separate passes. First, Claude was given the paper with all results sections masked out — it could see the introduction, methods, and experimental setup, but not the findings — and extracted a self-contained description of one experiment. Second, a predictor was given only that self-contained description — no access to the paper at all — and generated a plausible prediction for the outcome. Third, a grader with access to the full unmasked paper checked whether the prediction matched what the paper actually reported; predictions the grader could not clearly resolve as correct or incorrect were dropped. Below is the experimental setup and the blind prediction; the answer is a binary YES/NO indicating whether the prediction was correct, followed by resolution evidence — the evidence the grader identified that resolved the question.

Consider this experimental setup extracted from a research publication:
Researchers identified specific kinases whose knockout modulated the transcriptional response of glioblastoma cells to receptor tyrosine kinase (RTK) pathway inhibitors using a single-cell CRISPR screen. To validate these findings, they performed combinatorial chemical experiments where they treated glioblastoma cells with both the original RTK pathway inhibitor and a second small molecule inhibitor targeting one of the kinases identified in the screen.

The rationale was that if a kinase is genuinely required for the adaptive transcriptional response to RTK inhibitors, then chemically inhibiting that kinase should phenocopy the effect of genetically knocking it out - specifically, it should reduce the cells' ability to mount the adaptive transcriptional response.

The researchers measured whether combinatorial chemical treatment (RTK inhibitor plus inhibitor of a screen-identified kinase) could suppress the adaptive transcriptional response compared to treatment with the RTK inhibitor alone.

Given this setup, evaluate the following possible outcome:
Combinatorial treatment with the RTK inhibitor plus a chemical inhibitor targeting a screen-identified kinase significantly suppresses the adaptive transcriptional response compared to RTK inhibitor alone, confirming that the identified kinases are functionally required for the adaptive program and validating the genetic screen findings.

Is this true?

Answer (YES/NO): YES